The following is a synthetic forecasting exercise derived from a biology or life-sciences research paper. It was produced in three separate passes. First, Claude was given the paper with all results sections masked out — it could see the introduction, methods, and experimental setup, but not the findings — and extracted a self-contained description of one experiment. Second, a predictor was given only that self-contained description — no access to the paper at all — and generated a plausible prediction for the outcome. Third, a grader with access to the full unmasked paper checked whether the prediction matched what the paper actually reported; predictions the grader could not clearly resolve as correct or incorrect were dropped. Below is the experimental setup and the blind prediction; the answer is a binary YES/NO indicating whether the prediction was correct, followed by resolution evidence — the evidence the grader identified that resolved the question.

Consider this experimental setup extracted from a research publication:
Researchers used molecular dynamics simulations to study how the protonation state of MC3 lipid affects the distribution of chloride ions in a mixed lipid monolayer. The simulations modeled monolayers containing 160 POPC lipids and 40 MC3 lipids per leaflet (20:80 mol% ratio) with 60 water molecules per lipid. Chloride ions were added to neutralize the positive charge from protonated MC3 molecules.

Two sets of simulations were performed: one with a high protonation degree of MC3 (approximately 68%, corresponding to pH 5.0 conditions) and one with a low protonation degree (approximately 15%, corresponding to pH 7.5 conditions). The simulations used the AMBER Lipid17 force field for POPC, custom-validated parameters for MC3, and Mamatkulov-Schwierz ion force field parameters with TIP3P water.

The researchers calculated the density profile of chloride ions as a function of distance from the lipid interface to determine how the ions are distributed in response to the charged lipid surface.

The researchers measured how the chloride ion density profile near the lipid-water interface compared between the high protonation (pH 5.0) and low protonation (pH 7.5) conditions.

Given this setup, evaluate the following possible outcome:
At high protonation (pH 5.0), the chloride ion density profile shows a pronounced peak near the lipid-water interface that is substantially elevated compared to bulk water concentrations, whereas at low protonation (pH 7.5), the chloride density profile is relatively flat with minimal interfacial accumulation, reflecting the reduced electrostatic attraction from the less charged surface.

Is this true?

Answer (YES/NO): NO